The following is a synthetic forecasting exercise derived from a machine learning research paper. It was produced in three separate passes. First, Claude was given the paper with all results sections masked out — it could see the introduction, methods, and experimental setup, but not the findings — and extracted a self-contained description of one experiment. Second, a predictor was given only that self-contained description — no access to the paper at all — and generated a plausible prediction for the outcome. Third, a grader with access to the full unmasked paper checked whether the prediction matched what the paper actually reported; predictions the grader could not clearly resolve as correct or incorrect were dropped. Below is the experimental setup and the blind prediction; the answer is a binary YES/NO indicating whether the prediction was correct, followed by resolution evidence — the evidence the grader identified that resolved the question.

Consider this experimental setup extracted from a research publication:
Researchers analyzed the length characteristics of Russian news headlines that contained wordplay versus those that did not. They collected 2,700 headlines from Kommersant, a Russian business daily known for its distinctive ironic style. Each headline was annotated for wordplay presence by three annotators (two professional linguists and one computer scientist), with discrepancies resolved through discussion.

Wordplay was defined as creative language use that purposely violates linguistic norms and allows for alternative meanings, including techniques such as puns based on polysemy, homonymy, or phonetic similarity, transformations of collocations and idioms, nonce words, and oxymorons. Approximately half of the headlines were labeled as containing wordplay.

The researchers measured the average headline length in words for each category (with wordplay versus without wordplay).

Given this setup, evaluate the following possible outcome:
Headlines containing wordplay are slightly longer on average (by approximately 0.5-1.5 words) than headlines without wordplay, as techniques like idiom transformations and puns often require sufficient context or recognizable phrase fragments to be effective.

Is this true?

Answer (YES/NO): NO